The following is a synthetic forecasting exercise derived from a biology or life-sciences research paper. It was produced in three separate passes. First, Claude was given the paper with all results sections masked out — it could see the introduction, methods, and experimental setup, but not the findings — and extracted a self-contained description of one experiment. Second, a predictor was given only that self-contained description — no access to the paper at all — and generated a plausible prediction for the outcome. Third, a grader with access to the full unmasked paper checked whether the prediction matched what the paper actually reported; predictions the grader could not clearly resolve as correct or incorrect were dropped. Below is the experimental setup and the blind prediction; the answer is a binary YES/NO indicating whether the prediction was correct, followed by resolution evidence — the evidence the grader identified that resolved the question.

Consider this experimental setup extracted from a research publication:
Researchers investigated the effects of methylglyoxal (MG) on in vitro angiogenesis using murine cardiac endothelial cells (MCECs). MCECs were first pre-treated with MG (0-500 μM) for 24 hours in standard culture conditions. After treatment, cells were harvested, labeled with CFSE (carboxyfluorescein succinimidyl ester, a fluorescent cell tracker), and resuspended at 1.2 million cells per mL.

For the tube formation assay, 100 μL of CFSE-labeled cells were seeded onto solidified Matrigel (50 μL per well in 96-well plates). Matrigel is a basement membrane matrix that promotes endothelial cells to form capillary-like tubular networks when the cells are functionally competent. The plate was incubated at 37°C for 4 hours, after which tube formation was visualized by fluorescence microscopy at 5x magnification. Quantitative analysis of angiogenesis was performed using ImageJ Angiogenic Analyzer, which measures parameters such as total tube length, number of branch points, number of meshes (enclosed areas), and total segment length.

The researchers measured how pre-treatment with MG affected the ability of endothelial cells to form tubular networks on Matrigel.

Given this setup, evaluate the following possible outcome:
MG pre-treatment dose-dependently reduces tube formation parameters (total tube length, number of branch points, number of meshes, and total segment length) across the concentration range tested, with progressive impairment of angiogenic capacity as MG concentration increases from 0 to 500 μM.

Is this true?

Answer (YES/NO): NO